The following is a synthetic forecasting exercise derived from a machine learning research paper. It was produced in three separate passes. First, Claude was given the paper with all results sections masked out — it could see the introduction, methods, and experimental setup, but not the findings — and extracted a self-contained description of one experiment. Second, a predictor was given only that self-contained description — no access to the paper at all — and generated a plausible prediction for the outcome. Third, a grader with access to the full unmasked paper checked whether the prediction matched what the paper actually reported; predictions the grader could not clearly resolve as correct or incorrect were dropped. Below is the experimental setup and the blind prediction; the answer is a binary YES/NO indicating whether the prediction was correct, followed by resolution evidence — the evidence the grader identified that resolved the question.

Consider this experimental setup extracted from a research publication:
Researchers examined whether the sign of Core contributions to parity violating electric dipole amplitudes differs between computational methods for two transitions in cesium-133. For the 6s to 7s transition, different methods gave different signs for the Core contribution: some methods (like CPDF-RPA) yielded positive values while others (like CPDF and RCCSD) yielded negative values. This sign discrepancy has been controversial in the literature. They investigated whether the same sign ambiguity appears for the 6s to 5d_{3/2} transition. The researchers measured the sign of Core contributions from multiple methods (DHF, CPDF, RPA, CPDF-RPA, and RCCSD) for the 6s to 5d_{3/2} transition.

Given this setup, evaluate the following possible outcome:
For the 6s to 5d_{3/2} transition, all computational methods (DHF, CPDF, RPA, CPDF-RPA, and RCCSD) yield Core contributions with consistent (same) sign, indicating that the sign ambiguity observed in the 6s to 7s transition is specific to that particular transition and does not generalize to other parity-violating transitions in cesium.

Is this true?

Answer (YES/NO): YES